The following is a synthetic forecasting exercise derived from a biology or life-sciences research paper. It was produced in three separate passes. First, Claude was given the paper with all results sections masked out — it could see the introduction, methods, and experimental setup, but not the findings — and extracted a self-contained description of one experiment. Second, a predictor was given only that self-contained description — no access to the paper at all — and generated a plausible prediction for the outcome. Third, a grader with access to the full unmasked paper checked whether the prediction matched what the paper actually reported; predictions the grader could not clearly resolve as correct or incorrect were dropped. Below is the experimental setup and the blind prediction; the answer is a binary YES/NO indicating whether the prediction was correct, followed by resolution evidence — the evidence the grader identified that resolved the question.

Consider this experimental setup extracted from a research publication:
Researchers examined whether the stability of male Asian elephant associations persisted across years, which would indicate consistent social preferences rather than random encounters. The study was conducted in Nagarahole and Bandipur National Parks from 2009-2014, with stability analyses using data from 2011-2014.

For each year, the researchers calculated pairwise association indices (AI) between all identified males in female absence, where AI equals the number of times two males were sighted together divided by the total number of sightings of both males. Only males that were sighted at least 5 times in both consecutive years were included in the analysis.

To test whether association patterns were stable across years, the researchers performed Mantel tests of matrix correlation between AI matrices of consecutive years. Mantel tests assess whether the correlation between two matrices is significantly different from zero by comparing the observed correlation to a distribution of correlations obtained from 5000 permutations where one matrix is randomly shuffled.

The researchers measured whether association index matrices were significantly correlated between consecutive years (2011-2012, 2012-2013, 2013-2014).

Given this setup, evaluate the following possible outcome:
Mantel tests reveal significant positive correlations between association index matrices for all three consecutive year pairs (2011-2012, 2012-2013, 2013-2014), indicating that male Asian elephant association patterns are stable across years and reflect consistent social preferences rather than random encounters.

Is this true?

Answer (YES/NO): NO